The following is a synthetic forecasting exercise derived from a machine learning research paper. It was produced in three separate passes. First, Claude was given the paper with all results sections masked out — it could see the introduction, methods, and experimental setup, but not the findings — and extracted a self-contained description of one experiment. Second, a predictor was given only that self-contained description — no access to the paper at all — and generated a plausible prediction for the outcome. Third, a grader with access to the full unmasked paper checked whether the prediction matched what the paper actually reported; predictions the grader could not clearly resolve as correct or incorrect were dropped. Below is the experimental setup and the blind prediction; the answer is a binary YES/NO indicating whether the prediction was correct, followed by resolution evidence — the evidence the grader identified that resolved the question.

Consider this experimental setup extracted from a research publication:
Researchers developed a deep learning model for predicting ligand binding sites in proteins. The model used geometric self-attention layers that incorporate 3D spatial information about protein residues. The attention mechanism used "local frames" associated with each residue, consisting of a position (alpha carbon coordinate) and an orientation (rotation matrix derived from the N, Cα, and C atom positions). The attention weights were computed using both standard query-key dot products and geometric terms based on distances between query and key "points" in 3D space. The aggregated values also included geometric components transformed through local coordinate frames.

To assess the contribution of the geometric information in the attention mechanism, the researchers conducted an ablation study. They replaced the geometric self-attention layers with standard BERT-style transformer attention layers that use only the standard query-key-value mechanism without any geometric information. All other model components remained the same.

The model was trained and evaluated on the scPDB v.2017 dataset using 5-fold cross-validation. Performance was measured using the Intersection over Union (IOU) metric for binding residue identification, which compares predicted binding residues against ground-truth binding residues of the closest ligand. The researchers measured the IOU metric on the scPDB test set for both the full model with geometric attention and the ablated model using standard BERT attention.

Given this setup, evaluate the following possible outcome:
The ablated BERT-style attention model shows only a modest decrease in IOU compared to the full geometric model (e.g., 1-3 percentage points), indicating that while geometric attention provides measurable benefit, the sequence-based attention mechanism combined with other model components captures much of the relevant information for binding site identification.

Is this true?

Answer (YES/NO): NO